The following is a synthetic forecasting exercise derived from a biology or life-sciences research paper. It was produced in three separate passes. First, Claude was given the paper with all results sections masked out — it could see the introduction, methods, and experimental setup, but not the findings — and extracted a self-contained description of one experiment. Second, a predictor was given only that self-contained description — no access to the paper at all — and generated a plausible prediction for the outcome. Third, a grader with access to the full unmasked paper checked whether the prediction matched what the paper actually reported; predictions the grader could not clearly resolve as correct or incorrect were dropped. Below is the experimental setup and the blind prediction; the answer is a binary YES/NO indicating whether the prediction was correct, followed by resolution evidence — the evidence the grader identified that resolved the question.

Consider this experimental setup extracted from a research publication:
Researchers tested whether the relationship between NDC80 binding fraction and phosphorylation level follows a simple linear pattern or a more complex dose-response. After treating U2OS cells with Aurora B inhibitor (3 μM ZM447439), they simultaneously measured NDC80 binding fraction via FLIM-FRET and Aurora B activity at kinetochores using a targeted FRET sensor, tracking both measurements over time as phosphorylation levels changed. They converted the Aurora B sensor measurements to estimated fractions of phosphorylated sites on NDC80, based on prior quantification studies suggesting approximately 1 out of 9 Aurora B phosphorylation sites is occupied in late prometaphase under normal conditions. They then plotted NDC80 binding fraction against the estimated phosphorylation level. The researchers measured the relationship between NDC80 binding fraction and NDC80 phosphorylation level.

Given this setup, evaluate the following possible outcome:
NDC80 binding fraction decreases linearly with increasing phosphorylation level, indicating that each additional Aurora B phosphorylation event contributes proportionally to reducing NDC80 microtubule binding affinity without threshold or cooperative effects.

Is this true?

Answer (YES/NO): NO